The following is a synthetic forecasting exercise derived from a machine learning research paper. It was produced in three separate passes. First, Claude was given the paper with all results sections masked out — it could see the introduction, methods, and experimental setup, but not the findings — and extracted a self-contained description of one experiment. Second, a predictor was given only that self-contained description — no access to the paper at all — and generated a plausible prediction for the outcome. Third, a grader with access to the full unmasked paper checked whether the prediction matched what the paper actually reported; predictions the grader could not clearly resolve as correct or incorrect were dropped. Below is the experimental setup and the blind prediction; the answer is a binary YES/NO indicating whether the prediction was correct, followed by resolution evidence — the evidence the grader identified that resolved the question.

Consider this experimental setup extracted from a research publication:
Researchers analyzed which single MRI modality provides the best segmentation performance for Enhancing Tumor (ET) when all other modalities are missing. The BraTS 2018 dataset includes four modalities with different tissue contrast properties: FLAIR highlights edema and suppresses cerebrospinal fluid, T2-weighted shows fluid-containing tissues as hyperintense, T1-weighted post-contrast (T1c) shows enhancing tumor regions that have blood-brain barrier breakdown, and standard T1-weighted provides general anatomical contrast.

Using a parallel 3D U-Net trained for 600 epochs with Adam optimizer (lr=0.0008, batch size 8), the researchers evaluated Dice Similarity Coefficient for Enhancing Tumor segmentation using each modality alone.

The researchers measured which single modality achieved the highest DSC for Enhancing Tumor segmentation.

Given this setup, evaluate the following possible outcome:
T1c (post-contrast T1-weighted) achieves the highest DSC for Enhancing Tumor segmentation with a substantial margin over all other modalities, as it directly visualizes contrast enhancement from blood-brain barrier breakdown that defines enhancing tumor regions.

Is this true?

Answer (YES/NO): YES